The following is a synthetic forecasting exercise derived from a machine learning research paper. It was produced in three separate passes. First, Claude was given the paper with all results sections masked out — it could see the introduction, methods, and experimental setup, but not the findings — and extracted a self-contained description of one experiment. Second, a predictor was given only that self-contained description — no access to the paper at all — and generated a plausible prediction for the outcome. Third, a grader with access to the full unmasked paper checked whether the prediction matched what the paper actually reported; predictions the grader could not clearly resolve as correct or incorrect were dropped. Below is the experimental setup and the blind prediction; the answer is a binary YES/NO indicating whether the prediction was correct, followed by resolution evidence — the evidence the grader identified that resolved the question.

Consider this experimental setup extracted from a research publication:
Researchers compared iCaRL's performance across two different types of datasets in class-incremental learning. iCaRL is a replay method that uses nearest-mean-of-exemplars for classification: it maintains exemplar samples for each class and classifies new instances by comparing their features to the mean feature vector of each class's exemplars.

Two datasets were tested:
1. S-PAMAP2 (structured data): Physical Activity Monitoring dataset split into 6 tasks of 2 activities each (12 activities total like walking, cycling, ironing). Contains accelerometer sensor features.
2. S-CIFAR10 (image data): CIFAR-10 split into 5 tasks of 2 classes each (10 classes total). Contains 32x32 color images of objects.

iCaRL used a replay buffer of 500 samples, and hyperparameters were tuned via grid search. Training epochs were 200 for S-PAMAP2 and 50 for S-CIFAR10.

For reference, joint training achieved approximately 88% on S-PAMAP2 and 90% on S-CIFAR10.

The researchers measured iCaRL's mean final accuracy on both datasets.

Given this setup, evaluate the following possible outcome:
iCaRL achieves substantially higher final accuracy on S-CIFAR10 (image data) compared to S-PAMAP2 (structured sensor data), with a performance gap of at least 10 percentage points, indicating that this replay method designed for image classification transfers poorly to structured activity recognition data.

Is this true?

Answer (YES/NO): NO